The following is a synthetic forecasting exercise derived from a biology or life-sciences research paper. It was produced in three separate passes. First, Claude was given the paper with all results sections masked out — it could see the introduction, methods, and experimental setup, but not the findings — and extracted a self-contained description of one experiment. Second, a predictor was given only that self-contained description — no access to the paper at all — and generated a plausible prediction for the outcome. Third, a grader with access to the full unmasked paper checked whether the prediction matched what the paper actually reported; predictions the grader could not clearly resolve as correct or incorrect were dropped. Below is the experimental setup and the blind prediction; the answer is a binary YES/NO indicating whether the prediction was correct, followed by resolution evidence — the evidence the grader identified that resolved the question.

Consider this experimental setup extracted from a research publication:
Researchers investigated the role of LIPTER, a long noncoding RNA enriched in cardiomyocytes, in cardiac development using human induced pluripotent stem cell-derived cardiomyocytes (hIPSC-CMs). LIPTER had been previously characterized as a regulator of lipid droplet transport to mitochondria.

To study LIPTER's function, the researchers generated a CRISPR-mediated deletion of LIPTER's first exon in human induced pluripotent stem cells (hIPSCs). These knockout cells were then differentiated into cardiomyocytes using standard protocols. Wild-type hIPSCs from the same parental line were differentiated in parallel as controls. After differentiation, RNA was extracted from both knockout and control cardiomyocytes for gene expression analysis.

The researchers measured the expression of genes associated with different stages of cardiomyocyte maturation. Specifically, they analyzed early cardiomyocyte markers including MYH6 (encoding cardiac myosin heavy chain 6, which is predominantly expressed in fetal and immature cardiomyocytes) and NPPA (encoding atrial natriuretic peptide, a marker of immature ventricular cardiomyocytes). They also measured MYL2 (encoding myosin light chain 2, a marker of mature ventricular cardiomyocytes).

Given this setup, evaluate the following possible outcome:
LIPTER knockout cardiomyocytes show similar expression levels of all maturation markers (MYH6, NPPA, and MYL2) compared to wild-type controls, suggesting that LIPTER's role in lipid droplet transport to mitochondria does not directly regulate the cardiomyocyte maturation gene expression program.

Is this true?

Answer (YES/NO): NO